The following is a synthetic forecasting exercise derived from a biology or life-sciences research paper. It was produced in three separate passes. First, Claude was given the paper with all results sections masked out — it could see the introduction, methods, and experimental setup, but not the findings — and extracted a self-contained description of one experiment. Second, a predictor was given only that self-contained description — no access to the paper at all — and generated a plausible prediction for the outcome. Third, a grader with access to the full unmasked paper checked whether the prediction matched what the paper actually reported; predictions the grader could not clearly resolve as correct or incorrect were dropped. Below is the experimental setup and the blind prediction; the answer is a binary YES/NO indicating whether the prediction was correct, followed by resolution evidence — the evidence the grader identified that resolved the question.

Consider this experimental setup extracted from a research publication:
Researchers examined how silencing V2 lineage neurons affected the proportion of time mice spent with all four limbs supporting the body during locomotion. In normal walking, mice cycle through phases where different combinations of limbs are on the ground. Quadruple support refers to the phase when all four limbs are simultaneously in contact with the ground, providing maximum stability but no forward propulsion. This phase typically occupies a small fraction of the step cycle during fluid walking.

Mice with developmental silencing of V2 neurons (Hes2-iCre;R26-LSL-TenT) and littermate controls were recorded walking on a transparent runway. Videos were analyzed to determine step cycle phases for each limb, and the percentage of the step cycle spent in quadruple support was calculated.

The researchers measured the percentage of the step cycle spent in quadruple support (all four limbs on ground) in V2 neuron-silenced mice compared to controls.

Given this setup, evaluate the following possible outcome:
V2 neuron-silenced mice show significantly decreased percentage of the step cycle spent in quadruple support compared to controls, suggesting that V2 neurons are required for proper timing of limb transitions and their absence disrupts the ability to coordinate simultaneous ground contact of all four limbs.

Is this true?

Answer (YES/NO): NO